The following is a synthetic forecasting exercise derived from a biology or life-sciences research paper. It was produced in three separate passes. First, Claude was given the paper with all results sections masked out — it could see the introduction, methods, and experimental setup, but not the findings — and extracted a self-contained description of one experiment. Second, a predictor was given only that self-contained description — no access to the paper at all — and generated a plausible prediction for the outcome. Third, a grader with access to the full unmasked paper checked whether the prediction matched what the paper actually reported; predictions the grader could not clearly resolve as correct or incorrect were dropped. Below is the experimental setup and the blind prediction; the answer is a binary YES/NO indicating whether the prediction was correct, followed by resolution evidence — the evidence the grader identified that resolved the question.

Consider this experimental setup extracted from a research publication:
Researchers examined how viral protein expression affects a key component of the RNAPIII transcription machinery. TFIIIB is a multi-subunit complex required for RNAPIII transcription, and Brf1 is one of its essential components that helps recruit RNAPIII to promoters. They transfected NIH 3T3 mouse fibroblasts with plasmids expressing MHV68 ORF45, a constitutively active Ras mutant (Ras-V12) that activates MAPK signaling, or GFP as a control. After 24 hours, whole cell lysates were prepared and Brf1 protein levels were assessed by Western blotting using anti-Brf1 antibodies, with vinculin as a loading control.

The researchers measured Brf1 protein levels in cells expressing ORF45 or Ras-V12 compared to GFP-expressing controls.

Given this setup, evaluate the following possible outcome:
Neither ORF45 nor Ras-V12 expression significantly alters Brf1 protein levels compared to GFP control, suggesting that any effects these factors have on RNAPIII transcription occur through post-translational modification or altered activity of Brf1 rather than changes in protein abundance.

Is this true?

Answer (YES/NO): NO